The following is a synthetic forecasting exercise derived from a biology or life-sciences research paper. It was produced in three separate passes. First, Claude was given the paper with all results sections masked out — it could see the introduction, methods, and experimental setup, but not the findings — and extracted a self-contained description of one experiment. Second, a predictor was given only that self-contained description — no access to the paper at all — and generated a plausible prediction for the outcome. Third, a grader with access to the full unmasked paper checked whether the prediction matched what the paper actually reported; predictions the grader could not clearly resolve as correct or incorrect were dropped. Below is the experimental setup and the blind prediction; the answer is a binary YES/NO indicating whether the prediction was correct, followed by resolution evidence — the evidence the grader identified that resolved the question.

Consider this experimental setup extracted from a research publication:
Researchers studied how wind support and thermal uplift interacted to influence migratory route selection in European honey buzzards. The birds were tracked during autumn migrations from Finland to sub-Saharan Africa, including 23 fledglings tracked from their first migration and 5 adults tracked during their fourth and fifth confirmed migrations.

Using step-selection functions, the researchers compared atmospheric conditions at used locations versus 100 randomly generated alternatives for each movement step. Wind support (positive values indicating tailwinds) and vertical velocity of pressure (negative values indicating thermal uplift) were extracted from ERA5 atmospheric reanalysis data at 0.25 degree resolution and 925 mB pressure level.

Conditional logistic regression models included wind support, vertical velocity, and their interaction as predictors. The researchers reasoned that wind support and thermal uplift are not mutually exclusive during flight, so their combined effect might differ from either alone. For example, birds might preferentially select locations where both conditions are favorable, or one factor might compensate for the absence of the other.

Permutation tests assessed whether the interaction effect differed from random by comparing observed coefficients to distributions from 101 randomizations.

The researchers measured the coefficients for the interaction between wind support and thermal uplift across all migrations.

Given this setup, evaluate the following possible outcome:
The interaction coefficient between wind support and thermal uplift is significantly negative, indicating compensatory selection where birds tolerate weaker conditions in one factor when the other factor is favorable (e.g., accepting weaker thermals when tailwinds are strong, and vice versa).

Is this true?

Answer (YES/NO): NO